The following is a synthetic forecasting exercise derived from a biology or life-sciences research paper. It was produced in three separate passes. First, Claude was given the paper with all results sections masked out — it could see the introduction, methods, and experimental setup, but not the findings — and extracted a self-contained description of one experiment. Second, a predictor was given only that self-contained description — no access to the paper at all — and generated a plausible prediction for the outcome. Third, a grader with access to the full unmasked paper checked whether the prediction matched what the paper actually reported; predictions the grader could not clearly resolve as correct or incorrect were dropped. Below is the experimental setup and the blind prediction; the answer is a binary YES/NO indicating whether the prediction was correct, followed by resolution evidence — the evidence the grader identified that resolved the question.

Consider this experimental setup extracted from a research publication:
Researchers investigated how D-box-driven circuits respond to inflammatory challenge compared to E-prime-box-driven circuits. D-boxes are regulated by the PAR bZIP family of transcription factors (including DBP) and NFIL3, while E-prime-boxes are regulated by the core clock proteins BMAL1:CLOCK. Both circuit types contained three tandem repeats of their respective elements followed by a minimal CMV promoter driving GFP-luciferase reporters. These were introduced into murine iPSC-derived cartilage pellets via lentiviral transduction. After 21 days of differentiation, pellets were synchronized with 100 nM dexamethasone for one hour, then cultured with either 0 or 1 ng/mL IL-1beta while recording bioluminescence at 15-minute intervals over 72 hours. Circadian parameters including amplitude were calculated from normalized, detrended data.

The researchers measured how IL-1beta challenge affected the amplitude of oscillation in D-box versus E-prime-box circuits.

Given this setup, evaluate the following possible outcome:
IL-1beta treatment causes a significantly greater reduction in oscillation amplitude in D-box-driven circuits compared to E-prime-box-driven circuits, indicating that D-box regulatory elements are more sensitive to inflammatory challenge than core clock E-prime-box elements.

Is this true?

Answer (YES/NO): YES